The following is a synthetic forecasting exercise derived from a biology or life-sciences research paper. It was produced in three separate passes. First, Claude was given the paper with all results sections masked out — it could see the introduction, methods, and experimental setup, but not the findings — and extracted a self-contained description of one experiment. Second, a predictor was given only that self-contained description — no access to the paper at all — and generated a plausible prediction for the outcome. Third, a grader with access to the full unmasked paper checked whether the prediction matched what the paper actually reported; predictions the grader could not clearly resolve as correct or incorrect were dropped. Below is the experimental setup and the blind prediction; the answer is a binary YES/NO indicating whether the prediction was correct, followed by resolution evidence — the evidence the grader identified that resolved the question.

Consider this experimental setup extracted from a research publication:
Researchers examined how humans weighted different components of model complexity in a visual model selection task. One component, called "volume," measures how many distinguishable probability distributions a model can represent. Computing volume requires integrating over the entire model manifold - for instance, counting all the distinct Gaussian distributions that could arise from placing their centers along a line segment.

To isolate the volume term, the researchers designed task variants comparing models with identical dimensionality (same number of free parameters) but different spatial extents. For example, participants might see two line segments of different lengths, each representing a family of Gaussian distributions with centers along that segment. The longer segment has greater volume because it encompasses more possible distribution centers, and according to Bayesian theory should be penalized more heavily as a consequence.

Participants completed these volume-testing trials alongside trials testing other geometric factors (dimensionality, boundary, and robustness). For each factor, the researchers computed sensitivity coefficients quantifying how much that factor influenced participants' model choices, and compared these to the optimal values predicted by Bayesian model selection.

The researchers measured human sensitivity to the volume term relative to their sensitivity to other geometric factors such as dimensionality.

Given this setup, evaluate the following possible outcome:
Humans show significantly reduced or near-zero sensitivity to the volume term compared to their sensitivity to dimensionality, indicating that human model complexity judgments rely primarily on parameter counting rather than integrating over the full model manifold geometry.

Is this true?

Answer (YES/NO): NO